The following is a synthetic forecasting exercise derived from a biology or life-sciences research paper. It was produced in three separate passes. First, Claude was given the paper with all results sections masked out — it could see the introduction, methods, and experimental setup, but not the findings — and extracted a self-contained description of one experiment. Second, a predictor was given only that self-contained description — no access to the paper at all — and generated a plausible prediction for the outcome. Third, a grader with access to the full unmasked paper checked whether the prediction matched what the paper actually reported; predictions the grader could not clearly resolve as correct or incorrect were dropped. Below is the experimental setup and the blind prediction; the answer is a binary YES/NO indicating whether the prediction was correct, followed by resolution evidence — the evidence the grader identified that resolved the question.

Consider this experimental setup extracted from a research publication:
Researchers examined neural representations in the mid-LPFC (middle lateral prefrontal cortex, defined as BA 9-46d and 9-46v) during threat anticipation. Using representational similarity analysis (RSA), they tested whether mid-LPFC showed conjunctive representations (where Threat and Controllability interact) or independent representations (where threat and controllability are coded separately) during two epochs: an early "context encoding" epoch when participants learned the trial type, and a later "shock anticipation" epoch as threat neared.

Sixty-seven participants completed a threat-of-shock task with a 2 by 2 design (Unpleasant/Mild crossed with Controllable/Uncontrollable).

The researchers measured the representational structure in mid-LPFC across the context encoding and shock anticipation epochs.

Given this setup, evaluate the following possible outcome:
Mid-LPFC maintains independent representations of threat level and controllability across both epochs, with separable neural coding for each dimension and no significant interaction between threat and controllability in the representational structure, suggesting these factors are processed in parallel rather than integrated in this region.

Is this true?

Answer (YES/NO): NO